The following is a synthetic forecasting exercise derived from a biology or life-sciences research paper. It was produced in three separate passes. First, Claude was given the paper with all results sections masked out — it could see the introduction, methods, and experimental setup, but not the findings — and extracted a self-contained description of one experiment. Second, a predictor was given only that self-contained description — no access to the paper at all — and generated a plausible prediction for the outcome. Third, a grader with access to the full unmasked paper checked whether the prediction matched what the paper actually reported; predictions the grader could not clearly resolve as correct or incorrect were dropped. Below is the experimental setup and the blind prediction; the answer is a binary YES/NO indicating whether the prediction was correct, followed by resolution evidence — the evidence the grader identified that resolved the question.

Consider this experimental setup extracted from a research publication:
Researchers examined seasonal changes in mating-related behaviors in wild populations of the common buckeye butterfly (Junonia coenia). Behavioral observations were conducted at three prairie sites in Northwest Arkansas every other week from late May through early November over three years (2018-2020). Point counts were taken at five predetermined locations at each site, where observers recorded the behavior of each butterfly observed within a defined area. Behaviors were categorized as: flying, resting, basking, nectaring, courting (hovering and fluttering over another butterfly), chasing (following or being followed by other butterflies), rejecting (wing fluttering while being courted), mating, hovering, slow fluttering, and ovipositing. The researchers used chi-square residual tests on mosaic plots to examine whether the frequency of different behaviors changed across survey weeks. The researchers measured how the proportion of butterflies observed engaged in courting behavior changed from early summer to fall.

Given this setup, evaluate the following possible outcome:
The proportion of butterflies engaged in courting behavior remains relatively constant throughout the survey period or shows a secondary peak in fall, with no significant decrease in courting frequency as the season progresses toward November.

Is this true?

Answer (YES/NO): NO